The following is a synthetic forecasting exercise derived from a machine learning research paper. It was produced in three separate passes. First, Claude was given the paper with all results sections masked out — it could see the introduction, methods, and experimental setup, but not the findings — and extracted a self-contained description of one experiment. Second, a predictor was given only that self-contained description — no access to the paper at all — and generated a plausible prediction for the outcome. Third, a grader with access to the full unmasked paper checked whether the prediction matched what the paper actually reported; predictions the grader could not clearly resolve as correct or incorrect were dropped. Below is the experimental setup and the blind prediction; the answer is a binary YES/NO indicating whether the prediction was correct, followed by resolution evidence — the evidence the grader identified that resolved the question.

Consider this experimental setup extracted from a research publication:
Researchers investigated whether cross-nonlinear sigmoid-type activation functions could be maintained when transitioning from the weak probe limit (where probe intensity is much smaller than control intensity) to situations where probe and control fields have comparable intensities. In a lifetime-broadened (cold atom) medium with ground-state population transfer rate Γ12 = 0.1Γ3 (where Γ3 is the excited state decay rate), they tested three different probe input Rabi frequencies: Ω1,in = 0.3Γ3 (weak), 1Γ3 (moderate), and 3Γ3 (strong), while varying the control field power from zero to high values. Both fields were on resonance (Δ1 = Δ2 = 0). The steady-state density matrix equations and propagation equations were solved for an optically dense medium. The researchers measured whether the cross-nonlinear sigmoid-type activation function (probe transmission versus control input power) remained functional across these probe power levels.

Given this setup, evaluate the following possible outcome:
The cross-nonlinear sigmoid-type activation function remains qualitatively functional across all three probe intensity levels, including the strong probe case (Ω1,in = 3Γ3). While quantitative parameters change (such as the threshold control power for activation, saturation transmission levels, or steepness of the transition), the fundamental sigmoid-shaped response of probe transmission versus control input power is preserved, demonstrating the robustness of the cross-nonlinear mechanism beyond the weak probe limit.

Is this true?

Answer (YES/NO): YES